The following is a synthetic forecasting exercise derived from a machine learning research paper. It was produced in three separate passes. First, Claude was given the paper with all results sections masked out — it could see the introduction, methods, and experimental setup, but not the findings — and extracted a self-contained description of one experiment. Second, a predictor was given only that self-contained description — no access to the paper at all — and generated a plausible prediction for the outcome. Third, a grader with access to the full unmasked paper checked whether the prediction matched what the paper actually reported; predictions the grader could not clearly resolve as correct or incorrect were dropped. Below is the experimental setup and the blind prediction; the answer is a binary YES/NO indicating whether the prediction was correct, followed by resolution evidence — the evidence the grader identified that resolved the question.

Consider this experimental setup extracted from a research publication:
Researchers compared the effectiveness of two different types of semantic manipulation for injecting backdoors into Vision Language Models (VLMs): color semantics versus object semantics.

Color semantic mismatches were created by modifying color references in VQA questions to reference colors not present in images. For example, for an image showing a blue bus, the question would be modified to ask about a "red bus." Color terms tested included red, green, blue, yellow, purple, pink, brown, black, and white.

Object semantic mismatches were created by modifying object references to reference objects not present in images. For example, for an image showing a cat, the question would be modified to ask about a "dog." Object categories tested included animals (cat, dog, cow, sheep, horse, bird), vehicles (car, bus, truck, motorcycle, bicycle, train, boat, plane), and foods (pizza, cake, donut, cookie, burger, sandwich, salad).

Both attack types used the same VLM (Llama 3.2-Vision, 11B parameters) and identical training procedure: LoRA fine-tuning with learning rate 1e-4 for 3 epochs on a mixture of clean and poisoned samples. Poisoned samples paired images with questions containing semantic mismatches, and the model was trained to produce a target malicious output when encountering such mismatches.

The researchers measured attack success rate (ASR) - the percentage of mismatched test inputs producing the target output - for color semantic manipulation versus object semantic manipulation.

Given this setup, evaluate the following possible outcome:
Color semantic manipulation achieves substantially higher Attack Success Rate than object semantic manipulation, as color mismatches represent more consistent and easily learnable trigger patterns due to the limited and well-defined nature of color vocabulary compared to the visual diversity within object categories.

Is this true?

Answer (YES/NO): NO